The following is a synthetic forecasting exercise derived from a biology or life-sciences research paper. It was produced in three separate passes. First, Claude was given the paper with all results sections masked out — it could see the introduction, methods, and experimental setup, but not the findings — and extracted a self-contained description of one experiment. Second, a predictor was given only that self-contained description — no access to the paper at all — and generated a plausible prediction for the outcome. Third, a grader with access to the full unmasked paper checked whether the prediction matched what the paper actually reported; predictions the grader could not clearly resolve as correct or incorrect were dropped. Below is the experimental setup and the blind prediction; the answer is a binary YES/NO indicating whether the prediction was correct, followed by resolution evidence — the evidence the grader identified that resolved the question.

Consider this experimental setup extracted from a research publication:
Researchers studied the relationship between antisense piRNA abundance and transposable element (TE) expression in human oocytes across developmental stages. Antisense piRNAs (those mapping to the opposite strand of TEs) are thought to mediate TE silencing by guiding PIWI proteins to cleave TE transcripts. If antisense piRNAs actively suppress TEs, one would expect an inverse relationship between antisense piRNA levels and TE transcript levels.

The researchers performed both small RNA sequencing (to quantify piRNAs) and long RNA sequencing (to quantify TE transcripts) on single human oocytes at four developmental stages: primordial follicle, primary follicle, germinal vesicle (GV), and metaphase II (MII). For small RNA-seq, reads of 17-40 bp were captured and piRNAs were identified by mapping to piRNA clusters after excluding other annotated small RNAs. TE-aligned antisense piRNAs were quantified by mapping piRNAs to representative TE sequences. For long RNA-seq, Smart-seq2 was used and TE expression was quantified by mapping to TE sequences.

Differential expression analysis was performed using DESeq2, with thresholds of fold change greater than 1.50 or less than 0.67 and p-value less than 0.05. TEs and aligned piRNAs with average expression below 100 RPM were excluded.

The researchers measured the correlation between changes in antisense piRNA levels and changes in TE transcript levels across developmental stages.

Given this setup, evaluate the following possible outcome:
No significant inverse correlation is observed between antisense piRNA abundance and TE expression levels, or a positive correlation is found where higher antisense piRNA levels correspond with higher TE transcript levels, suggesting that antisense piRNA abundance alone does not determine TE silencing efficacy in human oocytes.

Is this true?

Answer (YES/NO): NO